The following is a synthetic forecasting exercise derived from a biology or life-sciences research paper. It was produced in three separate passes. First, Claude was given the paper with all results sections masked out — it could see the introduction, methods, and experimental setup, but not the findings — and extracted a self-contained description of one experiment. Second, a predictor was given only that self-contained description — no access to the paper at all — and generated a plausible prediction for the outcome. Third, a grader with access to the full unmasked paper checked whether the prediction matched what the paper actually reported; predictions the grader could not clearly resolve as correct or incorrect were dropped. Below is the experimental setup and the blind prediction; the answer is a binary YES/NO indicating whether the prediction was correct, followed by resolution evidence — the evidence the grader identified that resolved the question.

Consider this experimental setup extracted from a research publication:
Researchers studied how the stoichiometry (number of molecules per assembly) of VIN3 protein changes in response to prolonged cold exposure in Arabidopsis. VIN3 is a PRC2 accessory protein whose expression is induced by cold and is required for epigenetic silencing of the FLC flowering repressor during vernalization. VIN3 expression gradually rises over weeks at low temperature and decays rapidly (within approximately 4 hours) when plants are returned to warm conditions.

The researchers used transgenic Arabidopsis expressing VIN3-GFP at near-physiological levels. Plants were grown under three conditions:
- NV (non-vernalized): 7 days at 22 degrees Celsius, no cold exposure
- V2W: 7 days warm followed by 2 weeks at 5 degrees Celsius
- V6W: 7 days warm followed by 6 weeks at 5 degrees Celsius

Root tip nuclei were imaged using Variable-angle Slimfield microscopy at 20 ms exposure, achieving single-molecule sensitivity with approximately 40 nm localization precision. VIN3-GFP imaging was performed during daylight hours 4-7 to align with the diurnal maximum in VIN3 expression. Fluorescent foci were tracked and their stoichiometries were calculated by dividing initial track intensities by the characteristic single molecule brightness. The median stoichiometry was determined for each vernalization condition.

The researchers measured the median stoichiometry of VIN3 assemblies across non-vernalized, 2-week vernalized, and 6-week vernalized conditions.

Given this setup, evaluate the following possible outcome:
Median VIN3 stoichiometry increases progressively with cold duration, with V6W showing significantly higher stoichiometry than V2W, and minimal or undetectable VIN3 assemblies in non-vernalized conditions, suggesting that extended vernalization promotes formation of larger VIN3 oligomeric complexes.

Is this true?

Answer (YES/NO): YES